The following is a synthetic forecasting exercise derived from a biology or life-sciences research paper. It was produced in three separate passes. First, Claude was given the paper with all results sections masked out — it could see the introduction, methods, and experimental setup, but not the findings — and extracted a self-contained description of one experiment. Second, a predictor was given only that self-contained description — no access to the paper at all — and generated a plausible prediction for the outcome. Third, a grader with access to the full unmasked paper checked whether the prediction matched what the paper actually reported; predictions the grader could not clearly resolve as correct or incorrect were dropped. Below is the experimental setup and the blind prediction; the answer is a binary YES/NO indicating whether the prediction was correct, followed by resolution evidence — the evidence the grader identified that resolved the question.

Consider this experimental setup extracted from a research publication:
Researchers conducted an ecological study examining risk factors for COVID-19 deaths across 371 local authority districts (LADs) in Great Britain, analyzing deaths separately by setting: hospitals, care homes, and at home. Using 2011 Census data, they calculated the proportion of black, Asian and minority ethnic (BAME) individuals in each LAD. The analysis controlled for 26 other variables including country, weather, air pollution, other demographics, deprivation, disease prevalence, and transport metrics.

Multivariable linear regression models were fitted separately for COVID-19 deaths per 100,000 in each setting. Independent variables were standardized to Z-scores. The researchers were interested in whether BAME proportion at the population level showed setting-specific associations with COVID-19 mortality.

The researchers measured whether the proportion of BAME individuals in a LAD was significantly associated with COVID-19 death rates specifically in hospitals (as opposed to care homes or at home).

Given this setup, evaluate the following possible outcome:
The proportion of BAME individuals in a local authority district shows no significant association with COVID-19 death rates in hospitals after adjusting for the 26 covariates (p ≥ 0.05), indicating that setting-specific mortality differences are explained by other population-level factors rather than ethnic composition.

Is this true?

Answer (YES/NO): NO